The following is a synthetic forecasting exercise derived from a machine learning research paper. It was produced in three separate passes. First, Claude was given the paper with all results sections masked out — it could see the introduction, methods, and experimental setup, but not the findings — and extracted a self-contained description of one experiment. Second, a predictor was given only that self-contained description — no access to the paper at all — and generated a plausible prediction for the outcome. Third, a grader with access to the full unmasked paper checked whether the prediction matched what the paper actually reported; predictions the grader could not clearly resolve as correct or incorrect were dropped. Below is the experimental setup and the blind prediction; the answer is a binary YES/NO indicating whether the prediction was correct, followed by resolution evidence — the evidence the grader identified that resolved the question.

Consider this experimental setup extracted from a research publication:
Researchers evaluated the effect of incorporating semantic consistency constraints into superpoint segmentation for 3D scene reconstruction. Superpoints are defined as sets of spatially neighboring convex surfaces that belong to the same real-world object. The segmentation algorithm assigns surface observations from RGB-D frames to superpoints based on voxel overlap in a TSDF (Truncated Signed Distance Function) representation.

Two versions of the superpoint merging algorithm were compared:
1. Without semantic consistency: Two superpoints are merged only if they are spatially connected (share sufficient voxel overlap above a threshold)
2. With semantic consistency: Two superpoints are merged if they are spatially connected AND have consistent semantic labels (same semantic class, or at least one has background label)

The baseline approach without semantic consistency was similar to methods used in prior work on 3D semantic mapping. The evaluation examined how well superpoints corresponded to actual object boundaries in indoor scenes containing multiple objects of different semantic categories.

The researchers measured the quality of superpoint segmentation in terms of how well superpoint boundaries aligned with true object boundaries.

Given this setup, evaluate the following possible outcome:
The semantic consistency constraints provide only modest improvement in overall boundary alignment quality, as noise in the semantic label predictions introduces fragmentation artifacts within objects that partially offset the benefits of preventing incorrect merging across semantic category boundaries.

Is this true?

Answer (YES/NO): NO